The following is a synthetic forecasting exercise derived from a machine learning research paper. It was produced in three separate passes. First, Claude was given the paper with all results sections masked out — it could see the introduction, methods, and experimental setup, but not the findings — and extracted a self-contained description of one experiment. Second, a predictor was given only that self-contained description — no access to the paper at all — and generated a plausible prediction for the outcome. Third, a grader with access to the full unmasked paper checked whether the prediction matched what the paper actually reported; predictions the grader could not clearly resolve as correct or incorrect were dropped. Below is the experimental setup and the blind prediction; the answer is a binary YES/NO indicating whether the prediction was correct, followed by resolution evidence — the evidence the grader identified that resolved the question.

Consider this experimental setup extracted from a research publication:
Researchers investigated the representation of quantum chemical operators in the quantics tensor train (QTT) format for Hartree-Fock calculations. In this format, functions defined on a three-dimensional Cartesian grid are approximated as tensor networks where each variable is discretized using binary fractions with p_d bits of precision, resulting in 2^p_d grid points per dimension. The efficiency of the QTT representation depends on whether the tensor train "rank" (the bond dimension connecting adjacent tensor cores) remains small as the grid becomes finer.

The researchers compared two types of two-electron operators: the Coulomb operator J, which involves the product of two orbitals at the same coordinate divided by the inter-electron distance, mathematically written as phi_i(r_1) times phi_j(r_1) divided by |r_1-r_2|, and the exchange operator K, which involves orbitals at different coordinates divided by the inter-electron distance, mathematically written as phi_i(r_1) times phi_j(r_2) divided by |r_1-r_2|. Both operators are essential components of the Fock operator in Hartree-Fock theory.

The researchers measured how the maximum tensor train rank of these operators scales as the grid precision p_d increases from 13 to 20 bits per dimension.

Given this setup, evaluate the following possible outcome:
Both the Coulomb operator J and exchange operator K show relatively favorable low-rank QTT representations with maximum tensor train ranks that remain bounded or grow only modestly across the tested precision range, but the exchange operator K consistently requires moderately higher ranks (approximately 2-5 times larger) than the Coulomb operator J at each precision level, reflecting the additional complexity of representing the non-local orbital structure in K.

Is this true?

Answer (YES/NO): NO